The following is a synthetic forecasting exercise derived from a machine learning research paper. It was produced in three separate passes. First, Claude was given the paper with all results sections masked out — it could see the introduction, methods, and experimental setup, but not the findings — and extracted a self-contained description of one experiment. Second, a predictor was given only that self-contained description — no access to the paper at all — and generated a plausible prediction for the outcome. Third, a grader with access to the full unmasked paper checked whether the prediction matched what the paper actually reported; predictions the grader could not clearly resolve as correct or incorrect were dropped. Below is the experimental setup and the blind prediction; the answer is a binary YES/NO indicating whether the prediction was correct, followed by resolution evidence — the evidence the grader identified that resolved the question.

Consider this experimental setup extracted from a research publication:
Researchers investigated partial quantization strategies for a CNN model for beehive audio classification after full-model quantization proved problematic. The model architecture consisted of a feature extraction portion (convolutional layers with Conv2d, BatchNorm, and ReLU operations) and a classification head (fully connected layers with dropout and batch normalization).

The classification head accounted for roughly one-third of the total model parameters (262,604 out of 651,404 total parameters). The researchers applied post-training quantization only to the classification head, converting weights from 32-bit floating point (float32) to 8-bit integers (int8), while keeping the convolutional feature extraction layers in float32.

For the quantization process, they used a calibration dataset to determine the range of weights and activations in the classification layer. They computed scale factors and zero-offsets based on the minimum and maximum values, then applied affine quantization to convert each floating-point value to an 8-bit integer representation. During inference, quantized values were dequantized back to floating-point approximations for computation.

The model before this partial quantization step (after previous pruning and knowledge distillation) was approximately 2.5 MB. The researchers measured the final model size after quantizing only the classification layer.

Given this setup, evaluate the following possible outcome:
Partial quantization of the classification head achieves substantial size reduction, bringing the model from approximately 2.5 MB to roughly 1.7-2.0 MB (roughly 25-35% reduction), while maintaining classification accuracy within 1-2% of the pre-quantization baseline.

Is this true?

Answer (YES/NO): YES